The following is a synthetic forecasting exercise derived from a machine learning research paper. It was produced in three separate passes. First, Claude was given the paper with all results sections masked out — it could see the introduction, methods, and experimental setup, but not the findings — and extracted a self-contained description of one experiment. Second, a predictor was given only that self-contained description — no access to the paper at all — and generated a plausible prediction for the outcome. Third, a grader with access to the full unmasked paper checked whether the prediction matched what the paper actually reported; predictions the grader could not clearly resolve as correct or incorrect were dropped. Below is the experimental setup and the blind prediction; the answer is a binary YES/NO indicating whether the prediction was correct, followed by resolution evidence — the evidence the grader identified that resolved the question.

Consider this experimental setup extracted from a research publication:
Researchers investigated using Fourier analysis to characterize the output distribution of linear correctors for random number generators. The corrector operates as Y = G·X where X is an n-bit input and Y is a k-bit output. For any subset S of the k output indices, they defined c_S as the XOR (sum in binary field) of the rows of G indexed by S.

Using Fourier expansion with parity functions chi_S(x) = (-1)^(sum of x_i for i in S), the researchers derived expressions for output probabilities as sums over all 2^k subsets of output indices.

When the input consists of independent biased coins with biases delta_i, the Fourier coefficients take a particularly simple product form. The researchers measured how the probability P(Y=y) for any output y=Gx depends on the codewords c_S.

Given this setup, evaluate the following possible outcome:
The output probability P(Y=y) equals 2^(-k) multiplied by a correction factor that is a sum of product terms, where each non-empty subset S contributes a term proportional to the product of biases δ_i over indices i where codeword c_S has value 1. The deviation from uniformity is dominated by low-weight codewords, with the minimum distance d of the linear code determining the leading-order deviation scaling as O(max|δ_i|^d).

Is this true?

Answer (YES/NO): YES